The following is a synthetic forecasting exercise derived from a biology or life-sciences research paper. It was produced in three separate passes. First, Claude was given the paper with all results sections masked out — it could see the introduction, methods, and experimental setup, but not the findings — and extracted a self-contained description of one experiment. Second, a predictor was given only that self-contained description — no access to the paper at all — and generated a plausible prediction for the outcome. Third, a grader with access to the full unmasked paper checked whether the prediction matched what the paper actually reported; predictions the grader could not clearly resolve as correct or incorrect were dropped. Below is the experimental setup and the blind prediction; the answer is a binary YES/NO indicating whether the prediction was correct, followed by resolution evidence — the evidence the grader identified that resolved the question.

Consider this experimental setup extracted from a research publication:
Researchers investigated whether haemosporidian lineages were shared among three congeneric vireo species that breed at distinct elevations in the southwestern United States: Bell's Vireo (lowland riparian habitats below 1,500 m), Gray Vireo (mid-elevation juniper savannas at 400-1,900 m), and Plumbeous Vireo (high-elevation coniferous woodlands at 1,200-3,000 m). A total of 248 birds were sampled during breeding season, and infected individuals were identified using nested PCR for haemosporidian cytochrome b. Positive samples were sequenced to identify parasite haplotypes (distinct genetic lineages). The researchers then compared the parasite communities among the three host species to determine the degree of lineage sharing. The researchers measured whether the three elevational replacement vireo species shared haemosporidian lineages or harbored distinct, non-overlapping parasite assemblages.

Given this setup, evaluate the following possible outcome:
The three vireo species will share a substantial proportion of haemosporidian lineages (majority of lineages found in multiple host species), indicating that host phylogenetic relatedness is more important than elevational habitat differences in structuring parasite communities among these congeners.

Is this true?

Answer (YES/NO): NO